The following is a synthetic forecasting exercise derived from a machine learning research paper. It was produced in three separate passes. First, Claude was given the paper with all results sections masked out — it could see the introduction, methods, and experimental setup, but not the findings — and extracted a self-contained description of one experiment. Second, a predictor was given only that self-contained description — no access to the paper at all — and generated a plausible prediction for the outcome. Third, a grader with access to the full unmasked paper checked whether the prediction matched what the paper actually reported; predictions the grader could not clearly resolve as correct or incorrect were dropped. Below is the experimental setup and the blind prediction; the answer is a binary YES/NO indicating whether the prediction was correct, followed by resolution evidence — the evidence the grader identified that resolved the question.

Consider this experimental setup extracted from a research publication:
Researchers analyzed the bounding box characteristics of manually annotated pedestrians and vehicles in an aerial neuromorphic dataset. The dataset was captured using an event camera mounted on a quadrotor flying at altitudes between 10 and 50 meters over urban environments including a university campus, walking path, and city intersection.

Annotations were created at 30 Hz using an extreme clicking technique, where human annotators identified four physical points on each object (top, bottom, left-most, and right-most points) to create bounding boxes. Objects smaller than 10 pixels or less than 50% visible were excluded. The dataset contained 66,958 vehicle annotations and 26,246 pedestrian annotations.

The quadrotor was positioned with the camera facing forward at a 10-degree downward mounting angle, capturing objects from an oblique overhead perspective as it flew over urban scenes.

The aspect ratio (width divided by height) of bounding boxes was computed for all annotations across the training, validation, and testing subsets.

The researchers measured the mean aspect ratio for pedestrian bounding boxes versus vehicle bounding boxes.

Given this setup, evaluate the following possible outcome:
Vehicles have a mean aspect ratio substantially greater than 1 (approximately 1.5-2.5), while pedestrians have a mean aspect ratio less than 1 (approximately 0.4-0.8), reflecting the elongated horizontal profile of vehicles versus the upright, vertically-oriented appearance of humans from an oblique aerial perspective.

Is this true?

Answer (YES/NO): YES